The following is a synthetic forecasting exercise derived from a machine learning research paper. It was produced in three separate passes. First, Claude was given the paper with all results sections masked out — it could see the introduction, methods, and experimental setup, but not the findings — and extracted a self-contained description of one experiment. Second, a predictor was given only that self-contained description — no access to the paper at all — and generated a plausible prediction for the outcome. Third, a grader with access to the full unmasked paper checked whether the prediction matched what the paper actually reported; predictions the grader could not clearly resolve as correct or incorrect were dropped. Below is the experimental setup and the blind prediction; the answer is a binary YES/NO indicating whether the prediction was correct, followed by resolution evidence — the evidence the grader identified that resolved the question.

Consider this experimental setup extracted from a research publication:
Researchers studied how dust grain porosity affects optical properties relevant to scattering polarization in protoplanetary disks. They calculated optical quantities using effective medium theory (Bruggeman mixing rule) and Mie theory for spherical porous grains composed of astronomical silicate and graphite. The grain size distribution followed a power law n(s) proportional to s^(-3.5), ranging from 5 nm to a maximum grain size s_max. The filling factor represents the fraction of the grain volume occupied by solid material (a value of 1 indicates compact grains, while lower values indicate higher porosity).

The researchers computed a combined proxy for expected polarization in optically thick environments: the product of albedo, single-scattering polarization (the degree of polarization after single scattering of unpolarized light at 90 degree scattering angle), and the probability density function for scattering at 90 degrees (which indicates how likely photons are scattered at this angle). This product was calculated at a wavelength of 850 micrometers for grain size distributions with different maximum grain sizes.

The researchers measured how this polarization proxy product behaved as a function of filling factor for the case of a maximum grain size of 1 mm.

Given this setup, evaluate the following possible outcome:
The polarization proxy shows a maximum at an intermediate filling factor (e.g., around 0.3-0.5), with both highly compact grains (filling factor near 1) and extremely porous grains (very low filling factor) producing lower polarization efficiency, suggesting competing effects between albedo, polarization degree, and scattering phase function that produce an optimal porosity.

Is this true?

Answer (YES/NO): YES